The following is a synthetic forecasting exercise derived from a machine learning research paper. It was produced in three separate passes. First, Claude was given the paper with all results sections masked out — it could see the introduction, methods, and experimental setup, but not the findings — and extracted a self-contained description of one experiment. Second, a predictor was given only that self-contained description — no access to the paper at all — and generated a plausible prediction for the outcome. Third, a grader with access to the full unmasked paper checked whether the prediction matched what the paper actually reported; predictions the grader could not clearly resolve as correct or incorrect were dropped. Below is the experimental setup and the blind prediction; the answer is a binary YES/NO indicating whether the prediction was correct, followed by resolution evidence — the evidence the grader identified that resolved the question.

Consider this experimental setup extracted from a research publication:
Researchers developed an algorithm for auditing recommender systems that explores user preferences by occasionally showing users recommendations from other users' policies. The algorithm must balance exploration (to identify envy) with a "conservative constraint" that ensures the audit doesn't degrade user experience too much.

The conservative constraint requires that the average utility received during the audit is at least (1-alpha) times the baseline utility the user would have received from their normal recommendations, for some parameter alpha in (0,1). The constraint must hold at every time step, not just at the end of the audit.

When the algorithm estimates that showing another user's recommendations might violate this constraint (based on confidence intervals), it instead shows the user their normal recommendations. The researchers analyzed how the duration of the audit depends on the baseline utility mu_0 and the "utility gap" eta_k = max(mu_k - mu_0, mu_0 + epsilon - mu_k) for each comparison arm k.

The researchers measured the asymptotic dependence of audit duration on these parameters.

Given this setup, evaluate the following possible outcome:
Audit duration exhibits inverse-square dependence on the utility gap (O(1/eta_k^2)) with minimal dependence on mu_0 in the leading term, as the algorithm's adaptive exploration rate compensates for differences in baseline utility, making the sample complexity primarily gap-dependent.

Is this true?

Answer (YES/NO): NO